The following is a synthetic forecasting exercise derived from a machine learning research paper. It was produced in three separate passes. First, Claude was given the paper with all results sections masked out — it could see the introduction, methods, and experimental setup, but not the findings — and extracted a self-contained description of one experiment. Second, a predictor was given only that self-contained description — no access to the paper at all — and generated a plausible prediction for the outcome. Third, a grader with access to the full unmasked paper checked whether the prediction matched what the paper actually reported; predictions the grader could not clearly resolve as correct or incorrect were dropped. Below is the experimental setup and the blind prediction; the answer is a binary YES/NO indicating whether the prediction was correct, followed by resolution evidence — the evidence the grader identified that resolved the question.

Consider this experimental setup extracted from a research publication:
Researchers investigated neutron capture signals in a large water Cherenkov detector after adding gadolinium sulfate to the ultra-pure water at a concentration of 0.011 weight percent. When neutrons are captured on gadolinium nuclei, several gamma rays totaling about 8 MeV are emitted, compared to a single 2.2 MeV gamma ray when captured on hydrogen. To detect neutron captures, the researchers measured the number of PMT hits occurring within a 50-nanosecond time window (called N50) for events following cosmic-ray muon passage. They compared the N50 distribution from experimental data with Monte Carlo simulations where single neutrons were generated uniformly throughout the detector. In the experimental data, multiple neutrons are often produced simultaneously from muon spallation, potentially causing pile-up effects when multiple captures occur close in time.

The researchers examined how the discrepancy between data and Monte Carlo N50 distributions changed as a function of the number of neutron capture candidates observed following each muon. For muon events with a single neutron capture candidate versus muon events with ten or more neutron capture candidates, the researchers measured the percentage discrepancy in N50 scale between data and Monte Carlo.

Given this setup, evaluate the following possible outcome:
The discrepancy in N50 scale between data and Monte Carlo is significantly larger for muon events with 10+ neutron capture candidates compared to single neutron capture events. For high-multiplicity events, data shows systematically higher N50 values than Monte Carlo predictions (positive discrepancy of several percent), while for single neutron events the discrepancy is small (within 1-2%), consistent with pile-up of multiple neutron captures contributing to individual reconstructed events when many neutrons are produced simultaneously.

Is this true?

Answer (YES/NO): YES